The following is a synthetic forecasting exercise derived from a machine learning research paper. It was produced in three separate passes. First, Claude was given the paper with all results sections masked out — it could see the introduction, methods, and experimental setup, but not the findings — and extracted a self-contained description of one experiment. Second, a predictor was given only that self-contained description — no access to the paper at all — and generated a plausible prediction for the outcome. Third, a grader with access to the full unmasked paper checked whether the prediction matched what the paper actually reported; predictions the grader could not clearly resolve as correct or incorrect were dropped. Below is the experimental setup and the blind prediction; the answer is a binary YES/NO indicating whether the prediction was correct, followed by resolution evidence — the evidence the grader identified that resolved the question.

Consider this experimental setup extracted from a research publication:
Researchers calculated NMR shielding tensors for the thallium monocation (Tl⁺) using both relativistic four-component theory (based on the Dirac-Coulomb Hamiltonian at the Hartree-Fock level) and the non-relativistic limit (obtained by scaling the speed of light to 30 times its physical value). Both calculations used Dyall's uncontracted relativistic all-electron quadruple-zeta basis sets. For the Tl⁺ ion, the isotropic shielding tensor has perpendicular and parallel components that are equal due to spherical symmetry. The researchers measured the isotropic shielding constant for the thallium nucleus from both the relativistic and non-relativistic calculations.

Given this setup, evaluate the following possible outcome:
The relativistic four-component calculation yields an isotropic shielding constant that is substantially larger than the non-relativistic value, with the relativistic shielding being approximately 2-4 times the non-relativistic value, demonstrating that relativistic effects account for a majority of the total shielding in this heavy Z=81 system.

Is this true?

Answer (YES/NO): NO